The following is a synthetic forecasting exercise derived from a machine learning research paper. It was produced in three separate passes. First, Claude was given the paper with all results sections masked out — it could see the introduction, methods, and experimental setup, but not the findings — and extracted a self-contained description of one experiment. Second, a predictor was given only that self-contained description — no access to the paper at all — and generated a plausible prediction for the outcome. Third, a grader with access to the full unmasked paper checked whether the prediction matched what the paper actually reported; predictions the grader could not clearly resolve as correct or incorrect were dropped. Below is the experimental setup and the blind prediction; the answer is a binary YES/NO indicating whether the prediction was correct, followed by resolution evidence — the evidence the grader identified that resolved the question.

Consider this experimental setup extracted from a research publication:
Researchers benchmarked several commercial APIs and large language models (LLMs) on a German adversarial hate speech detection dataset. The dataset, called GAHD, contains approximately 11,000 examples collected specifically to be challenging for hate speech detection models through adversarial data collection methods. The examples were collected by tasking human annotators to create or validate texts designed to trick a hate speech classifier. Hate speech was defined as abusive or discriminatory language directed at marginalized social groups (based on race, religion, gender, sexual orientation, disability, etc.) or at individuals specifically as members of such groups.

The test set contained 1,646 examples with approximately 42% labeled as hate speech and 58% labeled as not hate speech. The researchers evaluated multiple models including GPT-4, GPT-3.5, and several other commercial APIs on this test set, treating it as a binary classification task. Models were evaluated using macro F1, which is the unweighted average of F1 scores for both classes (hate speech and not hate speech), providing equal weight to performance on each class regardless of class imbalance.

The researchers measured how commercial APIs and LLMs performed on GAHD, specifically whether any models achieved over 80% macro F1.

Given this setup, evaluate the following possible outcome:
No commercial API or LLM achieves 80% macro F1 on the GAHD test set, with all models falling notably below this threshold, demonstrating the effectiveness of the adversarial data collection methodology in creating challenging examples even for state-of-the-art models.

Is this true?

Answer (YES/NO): NO